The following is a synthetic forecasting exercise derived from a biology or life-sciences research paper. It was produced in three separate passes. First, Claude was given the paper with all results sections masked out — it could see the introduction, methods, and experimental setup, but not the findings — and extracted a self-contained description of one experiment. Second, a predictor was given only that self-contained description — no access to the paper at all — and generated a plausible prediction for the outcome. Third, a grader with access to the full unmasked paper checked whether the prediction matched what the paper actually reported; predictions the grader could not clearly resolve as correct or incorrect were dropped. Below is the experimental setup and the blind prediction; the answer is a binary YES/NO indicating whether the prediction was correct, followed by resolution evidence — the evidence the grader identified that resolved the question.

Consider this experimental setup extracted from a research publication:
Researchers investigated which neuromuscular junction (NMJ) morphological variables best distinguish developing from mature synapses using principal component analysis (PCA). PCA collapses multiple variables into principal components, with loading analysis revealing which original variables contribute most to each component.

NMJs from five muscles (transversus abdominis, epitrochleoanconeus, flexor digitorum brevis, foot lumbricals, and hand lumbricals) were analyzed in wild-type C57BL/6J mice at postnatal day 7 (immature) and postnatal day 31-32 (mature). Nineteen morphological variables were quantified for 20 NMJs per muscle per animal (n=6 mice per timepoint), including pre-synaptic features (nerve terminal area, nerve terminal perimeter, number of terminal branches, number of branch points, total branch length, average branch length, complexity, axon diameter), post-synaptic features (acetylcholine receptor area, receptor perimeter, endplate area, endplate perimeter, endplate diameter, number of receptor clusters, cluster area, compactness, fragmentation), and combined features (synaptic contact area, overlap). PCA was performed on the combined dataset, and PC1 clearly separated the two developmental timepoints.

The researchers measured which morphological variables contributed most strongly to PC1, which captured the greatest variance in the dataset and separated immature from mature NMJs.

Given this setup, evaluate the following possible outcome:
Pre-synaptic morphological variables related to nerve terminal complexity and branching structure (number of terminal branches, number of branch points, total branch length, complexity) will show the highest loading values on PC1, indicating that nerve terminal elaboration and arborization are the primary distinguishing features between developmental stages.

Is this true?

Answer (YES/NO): NO